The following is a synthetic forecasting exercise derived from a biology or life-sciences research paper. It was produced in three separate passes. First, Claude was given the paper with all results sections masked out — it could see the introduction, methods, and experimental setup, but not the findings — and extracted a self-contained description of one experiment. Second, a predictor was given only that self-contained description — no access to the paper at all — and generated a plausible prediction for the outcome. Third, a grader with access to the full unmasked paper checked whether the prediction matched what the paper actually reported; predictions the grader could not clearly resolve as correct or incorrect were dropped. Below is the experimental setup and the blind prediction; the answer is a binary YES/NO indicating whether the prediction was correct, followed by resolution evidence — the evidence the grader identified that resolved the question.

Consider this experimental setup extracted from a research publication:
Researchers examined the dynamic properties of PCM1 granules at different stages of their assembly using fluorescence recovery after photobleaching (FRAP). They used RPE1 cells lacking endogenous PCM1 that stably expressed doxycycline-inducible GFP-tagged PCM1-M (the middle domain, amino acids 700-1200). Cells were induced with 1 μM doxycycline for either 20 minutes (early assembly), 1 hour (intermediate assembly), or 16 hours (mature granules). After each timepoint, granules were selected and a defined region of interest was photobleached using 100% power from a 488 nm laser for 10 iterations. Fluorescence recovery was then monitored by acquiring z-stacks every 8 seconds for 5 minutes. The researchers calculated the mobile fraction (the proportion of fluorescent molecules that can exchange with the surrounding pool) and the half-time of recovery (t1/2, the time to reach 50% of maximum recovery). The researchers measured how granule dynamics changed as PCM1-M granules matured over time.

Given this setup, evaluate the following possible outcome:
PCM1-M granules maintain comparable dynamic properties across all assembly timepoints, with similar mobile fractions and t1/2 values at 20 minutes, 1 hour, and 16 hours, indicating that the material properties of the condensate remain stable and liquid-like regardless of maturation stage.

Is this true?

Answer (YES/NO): NO